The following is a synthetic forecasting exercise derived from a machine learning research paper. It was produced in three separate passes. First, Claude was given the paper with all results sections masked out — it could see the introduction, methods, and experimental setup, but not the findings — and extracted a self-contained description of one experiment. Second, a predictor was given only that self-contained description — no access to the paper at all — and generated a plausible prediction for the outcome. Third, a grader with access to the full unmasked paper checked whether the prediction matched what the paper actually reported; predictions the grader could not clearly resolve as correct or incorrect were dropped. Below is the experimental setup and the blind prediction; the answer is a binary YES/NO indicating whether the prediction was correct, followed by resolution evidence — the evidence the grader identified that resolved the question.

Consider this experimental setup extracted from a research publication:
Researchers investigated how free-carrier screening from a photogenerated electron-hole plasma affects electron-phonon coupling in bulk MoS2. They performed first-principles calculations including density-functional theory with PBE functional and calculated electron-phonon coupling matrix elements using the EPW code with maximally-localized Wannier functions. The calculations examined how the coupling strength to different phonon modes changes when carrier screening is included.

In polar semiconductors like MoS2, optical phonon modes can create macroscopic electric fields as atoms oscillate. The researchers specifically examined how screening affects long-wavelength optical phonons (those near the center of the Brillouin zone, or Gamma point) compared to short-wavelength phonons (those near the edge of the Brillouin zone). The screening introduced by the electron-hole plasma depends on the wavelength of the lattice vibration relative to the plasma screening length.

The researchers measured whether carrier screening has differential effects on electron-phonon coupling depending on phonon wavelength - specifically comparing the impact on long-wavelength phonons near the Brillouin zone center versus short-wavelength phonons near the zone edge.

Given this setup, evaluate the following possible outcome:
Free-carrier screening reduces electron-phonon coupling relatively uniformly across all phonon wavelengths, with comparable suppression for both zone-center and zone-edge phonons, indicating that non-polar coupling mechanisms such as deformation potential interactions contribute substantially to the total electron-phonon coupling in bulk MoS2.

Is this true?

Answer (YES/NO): NO